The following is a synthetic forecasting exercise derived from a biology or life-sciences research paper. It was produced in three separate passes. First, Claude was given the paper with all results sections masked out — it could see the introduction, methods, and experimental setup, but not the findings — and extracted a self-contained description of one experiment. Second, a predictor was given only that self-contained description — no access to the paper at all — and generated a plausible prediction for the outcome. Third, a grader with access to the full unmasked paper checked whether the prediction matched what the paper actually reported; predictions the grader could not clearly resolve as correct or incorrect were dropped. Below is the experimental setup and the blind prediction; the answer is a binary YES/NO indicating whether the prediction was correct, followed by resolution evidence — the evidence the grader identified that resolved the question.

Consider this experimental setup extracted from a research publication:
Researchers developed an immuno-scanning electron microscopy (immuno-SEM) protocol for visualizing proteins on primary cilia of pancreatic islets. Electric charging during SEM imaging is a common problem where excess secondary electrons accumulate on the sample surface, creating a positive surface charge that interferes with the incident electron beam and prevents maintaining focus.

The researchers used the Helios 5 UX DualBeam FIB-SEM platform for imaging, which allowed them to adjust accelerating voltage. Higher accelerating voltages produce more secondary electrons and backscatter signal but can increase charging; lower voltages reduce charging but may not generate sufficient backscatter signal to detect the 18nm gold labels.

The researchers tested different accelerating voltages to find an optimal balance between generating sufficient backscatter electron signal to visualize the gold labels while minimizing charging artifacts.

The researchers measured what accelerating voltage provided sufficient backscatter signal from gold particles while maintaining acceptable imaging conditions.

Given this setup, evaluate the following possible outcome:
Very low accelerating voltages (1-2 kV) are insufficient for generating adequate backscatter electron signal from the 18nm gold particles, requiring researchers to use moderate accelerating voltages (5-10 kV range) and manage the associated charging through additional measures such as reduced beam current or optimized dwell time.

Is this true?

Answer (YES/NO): NO